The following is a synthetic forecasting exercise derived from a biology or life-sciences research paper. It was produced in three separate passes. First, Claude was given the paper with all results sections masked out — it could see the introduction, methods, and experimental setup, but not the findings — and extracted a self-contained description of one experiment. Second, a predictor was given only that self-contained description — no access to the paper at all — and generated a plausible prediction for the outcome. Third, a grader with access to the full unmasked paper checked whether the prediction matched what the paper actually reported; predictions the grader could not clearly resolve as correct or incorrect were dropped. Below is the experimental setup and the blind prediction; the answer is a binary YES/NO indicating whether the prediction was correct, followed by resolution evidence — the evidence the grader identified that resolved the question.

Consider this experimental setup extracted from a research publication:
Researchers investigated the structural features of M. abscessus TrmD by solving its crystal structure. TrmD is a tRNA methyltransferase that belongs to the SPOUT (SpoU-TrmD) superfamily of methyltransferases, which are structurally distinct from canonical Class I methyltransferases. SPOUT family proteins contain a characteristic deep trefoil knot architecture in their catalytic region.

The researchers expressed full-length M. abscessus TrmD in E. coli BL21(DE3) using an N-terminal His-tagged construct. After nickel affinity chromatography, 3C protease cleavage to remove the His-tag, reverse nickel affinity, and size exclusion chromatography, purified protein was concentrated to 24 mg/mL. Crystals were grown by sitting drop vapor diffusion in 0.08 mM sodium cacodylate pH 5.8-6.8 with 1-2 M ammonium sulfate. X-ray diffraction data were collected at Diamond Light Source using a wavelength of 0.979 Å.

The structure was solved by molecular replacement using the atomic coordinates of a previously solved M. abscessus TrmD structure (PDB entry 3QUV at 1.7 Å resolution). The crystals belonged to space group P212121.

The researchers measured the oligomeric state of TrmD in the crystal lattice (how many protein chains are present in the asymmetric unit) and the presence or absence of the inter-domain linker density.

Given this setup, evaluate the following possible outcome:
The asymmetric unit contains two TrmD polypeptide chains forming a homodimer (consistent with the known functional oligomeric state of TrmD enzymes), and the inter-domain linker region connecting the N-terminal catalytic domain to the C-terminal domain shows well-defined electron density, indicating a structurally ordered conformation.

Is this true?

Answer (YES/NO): NO